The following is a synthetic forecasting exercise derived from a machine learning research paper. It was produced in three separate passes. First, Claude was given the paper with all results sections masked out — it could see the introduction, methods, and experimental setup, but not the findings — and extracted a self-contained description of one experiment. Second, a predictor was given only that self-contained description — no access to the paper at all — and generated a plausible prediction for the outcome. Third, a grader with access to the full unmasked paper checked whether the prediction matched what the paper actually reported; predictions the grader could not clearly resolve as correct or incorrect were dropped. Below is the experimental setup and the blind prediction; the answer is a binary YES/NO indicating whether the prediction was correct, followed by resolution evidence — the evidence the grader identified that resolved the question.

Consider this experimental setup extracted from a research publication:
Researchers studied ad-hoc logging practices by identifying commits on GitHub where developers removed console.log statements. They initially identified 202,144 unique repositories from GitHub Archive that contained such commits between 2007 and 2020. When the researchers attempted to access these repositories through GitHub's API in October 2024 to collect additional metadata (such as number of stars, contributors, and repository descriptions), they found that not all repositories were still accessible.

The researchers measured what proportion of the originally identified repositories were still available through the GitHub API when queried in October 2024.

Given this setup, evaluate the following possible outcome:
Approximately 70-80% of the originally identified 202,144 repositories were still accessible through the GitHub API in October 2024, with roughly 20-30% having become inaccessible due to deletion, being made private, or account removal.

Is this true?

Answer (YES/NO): YES